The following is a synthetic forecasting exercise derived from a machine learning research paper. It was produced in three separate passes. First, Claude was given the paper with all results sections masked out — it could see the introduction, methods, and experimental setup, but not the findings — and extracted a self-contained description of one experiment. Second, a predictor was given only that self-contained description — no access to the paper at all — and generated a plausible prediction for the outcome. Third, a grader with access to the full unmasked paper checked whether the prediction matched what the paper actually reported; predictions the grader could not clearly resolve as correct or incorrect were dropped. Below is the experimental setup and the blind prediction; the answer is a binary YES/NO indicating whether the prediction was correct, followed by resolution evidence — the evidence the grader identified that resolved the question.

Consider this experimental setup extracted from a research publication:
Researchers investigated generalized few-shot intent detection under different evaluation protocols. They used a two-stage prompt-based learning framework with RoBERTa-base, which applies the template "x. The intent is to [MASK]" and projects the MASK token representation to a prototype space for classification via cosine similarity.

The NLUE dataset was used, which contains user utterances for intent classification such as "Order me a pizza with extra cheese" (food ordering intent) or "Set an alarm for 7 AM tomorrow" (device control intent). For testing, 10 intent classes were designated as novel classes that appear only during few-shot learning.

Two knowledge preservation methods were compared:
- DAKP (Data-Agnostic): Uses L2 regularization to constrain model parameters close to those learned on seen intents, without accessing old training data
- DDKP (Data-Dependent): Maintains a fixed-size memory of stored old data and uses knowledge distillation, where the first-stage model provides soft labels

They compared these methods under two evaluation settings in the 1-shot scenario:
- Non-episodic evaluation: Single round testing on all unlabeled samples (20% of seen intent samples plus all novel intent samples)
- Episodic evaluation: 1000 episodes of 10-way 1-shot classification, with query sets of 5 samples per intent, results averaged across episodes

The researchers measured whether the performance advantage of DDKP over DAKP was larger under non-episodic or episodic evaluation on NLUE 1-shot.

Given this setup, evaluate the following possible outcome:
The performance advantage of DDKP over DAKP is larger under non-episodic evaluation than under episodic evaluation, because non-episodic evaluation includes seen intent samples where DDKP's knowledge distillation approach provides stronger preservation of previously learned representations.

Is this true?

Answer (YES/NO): YES